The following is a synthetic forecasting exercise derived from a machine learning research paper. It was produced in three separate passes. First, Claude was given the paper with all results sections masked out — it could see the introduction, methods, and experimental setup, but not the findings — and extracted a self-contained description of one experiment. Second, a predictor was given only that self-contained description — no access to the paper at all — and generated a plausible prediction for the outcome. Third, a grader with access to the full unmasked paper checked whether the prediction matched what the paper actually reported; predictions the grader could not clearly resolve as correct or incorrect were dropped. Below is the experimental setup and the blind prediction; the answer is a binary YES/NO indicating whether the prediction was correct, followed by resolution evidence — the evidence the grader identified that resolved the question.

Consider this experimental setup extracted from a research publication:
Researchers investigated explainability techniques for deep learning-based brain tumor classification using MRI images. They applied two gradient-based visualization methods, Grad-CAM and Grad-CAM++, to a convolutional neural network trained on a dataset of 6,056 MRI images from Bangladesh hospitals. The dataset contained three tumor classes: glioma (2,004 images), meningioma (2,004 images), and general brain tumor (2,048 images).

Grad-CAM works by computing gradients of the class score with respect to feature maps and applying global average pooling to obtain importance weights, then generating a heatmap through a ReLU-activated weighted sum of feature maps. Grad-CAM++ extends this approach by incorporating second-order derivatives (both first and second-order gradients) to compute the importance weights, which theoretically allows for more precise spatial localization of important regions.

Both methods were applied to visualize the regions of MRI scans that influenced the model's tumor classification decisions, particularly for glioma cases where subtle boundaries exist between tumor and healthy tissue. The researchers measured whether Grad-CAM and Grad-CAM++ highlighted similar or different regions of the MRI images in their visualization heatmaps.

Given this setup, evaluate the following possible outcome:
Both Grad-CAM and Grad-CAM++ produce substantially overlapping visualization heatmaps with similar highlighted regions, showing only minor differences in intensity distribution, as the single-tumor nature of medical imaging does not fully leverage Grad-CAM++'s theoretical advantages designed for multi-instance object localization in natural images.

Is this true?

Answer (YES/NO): NO